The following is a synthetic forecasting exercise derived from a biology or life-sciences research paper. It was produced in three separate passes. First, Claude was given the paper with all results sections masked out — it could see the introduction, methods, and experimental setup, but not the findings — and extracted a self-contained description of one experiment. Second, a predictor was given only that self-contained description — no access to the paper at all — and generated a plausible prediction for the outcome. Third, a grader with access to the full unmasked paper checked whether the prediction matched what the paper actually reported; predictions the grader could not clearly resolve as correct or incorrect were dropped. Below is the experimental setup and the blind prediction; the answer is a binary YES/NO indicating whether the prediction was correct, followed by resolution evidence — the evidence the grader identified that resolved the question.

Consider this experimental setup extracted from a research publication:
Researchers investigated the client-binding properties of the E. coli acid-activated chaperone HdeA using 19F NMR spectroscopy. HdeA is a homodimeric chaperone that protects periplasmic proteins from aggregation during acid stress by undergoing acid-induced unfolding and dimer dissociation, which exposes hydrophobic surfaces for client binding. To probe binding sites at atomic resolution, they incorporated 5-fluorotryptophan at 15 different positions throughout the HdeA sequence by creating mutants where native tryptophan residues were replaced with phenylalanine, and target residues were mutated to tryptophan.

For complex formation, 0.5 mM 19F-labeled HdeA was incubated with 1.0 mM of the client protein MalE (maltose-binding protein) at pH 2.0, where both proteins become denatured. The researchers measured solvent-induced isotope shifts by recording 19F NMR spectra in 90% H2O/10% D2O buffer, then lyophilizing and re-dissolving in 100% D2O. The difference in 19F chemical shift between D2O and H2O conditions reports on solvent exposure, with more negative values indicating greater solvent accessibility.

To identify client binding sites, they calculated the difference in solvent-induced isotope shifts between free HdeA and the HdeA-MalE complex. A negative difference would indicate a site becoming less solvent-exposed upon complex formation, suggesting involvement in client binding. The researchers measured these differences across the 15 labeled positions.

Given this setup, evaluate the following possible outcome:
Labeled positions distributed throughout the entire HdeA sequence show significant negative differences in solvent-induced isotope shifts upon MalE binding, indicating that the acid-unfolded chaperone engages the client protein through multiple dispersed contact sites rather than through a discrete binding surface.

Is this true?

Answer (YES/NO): NO